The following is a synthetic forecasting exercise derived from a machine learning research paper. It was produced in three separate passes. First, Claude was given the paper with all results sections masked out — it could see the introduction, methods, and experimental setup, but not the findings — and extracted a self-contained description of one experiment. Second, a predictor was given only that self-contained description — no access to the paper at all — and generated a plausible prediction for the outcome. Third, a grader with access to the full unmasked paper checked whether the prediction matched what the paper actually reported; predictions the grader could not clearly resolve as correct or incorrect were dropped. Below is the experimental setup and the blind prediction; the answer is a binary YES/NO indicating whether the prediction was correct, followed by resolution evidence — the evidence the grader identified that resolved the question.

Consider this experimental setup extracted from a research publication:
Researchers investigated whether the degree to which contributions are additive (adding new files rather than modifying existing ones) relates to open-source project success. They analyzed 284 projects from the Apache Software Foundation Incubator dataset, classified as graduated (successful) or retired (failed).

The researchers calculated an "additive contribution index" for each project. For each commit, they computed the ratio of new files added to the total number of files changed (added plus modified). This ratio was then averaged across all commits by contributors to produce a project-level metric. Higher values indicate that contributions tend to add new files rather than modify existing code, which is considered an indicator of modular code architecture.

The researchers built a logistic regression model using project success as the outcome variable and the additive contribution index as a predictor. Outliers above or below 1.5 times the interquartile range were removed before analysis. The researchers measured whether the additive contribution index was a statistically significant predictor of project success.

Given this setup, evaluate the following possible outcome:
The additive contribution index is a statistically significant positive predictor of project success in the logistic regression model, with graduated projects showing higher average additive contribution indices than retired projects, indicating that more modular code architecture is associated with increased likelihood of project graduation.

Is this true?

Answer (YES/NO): NO